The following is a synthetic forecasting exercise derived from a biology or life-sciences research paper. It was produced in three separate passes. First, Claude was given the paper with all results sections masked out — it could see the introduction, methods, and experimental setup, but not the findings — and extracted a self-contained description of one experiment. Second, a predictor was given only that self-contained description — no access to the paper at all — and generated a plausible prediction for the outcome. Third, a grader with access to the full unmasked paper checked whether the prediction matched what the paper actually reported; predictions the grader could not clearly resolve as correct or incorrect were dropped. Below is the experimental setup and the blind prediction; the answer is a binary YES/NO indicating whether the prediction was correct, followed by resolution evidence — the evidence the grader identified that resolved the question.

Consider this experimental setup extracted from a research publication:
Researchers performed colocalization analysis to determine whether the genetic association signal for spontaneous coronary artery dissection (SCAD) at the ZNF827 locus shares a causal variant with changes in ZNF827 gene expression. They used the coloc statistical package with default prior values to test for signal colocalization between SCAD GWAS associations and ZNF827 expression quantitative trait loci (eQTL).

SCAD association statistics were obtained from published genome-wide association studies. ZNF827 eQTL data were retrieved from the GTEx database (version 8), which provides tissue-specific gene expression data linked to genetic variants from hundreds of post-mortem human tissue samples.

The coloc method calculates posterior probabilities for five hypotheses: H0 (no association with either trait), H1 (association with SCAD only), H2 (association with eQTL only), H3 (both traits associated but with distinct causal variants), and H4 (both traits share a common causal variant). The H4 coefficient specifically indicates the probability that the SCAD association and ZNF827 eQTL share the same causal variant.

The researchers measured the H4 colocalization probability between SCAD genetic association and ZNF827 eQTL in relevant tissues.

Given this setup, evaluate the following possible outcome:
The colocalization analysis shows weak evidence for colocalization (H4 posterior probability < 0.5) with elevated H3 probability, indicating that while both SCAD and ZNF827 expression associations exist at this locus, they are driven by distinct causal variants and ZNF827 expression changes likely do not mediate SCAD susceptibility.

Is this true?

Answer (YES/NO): NO